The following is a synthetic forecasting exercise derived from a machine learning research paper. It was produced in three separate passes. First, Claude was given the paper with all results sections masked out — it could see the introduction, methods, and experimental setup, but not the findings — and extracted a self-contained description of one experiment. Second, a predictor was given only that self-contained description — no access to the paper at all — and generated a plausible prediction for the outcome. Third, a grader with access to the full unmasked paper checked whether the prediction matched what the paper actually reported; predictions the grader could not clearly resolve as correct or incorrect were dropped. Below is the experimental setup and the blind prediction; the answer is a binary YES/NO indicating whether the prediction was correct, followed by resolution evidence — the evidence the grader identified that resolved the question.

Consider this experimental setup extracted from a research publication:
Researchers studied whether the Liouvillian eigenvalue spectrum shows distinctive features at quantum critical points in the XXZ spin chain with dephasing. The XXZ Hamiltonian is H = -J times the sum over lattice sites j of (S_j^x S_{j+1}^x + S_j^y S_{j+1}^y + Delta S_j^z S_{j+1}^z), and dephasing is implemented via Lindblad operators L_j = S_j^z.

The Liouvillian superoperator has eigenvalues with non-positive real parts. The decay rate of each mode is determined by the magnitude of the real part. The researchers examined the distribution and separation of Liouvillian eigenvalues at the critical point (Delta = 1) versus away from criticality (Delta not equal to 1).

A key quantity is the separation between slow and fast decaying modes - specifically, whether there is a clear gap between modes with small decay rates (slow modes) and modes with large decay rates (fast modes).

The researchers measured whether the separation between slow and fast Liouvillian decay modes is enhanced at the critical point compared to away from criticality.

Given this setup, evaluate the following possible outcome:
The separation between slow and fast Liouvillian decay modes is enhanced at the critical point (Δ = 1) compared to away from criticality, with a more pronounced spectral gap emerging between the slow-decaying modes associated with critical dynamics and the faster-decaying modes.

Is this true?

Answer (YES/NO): YES